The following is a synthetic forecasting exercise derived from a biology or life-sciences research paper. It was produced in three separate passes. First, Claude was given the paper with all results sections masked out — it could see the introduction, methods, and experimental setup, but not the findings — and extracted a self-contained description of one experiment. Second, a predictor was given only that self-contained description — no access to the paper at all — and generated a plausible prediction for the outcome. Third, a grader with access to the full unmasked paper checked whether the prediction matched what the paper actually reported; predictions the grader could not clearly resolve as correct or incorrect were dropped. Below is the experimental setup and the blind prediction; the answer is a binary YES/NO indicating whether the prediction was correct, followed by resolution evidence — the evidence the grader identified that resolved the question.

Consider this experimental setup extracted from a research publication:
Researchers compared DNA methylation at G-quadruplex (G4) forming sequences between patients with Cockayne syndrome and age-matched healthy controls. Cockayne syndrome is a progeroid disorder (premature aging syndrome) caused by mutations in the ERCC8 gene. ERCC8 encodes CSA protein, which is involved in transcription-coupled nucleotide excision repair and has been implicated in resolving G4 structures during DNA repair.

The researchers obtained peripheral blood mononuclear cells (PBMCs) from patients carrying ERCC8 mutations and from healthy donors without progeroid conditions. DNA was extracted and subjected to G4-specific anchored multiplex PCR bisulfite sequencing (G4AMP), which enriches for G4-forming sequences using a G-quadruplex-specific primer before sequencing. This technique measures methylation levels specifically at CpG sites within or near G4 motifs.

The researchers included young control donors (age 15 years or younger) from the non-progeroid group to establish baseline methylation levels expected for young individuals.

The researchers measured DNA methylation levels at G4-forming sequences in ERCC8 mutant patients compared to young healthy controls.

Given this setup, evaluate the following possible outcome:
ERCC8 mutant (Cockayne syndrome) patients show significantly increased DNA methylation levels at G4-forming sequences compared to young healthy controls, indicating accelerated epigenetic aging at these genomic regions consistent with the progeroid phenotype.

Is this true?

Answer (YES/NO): NO